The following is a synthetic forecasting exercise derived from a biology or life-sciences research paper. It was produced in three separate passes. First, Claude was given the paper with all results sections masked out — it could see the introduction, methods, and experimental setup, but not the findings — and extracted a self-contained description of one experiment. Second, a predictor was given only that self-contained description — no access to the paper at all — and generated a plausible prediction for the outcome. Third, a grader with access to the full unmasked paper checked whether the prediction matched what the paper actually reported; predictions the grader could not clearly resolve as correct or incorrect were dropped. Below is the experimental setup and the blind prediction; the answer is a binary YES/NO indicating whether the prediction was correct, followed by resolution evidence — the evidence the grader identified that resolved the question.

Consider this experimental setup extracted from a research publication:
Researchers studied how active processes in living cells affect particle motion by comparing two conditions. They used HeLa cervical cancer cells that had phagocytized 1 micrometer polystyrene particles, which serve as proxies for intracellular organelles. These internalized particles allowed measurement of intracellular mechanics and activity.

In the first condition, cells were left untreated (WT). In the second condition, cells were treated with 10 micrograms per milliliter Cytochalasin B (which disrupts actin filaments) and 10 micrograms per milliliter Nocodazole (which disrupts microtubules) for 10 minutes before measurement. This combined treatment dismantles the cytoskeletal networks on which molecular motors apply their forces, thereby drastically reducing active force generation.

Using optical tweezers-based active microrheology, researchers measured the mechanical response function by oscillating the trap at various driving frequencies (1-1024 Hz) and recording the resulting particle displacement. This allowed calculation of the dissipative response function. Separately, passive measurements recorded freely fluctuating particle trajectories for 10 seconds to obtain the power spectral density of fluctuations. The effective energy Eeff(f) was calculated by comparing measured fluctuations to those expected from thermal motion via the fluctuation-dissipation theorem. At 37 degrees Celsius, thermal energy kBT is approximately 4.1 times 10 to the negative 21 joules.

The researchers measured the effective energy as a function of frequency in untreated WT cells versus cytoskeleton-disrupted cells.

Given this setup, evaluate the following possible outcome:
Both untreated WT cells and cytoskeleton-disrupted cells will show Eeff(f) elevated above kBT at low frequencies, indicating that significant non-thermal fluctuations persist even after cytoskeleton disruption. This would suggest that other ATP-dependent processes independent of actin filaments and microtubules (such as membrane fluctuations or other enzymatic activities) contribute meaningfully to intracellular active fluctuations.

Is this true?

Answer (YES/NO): NO